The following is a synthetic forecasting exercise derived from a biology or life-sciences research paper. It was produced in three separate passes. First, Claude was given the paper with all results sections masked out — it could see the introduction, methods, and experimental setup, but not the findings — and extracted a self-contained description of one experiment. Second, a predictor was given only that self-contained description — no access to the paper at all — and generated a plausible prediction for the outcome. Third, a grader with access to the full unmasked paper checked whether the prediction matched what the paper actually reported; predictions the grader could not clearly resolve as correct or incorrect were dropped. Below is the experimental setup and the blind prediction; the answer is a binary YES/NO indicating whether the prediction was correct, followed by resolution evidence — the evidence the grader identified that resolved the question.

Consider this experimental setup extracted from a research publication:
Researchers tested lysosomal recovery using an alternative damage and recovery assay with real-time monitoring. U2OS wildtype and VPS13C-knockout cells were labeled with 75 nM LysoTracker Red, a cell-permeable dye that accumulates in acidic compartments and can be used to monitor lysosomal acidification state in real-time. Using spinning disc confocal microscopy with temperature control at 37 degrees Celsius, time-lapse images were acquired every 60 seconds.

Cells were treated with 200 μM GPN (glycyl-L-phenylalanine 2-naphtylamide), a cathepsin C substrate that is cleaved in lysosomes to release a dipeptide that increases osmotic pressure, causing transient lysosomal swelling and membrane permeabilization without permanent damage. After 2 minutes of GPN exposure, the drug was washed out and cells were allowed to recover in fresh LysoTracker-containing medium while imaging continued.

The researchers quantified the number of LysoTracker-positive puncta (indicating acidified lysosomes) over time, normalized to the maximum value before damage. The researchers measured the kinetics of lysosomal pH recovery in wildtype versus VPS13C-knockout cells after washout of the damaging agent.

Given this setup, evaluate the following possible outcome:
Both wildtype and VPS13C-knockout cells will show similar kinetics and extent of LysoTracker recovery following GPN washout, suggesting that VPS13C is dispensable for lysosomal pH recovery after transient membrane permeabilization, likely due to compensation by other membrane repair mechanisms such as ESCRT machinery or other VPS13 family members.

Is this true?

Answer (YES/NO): NO